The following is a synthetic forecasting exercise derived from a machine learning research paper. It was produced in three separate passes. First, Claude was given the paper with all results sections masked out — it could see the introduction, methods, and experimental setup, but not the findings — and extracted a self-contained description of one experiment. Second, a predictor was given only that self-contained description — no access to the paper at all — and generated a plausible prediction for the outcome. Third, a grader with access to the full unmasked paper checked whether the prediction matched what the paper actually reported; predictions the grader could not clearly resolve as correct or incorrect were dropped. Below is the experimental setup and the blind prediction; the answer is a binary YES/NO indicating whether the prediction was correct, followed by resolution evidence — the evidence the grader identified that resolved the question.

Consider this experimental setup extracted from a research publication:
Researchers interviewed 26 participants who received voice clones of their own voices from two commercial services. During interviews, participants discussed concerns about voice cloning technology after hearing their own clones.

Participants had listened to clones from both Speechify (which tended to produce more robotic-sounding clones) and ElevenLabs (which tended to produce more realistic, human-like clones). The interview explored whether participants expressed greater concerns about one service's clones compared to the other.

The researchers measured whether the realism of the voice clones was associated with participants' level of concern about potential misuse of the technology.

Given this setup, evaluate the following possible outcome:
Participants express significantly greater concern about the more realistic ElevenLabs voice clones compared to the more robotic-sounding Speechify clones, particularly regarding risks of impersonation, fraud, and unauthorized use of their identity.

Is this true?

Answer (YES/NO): YES